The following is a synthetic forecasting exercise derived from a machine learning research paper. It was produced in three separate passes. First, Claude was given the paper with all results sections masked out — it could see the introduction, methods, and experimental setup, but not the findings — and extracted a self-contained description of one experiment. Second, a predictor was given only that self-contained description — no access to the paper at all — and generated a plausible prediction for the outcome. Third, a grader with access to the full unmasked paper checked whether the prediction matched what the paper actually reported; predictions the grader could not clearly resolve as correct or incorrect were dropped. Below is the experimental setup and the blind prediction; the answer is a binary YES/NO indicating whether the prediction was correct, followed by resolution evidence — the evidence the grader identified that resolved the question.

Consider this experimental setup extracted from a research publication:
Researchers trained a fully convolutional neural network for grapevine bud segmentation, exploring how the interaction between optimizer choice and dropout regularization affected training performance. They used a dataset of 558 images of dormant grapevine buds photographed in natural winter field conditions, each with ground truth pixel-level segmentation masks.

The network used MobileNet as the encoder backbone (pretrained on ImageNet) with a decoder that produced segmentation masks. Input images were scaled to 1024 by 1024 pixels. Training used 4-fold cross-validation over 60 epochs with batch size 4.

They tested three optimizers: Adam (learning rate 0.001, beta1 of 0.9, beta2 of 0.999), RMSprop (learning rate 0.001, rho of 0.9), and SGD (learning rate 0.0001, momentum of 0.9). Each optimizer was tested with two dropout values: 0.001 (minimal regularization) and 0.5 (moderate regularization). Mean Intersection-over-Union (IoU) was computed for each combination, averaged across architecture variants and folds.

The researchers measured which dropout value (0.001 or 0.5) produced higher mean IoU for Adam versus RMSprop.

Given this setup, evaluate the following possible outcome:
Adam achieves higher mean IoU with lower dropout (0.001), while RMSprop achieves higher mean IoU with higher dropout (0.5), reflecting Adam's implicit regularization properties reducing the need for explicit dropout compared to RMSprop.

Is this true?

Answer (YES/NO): NO